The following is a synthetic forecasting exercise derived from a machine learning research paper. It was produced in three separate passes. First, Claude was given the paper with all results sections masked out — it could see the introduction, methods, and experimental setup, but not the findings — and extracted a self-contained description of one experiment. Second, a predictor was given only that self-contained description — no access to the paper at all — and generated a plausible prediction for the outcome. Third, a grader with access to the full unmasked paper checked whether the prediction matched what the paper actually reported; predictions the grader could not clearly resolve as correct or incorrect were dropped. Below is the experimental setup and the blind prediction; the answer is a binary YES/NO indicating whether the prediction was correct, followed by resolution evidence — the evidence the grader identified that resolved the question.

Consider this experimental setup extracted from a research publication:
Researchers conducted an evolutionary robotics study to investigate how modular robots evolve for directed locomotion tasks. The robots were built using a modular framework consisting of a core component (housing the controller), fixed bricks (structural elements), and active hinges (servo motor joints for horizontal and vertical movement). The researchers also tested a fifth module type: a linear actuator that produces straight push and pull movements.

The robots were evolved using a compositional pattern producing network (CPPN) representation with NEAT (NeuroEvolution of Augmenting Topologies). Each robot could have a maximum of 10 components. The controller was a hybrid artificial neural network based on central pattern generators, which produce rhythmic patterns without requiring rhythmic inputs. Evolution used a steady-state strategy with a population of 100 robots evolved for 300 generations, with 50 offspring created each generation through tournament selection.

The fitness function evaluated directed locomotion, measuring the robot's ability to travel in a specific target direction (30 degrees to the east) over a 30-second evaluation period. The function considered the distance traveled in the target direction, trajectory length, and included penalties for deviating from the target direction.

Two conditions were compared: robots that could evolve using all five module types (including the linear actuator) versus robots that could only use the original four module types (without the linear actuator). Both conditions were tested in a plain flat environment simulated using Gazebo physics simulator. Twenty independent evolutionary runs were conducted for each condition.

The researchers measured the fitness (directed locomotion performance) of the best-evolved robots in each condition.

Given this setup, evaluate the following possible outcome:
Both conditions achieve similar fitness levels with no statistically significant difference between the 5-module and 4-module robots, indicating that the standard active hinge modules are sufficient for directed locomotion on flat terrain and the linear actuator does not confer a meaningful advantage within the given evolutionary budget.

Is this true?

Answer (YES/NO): YES